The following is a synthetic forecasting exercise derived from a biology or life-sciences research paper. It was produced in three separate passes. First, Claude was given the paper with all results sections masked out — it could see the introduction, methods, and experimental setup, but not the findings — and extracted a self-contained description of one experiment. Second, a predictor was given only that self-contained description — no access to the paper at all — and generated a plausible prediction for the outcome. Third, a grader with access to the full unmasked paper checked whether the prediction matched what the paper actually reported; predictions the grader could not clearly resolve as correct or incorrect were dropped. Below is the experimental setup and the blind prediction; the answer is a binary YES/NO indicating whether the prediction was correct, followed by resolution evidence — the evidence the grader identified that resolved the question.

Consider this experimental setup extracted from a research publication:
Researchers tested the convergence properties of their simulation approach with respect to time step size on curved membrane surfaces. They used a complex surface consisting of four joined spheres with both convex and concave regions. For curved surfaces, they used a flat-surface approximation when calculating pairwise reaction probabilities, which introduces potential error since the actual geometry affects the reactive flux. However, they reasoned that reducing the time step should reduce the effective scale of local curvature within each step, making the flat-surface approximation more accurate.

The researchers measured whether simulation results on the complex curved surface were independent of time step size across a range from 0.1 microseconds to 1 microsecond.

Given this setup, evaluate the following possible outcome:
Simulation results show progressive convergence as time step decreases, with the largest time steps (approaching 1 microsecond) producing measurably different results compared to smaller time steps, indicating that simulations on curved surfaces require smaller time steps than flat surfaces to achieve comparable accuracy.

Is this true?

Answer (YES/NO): NO